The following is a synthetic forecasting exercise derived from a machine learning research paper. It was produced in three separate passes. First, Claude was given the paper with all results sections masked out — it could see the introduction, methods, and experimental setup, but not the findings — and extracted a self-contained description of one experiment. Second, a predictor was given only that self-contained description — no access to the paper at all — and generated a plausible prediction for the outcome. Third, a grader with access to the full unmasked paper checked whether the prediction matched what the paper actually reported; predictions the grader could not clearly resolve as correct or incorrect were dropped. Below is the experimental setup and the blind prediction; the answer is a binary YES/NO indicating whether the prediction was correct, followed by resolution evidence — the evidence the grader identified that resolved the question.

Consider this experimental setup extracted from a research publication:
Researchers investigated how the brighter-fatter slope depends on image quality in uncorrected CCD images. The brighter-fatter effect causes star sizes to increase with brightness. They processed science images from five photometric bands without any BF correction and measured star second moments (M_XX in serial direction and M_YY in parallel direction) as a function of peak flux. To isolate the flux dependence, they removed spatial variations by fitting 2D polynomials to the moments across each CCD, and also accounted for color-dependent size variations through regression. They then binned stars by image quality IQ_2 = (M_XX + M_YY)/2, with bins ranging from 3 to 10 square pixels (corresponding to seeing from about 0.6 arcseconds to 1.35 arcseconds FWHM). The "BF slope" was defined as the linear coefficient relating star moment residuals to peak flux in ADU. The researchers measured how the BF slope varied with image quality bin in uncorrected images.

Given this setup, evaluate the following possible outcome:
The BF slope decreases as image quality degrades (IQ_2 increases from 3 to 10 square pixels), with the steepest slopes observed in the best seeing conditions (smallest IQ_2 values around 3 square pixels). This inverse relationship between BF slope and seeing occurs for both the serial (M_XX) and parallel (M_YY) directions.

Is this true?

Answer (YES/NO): NO